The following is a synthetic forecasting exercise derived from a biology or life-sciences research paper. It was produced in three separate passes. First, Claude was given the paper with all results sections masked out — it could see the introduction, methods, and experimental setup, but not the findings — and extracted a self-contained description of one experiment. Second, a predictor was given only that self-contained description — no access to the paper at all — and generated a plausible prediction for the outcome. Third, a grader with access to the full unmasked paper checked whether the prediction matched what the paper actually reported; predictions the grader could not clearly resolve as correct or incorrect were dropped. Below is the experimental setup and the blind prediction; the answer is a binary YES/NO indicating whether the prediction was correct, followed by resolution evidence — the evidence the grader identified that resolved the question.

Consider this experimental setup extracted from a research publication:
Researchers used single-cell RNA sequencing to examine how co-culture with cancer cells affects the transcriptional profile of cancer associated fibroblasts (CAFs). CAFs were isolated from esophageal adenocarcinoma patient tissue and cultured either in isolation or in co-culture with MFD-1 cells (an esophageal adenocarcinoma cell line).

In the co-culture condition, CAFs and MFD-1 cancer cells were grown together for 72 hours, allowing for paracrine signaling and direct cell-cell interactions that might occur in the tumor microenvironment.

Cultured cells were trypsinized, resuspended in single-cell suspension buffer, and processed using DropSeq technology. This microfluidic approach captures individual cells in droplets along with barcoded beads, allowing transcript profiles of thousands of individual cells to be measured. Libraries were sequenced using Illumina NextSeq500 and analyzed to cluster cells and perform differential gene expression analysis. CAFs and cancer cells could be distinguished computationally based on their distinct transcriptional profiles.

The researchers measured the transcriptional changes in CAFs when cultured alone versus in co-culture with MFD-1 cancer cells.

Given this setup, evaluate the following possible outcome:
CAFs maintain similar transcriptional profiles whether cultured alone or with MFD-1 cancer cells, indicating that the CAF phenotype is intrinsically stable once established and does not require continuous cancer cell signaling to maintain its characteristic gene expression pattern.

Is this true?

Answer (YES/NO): NO